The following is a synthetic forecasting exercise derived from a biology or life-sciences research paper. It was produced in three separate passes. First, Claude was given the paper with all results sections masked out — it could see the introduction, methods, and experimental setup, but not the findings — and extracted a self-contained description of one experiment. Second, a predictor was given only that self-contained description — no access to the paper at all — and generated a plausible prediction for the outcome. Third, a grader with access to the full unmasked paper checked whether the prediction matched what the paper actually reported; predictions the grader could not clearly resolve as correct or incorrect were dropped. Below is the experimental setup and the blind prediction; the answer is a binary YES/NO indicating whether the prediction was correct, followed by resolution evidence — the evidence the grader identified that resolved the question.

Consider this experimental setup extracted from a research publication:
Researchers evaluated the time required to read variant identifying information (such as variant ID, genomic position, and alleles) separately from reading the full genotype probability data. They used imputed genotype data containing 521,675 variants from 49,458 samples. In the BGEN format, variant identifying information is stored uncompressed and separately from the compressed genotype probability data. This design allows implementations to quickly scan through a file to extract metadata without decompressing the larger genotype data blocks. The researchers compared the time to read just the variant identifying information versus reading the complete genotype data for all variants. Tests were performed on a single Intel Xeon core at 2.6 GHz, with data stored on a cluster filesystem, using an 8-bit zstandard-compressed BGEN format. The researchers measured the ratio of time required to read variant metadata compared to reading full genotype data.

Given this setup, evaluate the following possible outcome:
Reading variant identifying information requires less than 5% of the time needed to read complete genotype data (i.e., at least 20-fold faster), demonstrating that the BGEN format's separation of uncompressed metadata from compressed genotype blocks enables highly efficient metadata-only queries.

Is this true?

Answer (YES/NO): YES